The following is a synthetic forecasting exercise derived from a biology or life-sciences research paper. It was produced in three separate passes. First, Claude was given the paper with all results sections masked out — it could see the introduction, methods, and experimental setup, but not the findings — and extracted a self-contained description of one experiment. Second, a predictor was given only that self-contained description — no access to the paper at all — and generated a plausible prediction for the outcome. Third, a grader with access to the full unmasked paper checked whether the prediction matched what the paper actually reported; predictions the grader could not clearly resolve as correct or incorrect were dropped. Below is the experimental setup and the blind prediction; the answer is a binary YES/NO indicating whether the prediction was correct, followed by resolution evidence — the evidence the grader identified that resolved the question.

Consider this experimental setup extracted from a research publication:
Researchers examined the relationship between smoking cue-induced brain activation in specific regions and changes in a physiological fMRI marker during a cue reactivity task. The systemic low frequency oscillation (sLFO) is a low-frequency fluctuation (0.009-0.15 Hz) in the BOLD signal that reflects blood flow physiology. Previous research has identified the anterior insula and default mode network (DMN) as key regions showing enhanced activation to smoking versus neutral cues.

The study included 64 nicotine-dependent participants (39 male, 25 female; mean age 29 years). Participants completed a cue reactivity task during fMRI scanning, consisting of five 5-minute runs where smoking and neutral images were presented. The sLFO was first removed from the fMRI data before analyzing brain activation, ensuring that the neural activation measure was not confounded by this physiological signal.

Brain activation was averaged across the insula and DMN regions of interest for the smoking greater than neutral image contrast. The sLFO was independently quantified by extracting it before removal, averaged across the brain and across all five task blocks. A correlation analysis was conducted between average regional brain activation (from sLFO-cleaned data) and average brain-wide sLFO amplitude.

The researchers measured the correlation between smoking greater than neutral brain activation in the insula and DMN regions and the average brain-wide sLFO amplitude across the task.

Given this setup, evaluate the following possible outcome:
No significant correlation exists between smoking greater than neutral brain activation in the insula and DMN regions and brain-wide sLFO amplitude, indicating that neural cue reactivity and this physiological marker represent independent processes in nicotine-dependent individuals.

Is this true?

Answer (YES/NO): YES